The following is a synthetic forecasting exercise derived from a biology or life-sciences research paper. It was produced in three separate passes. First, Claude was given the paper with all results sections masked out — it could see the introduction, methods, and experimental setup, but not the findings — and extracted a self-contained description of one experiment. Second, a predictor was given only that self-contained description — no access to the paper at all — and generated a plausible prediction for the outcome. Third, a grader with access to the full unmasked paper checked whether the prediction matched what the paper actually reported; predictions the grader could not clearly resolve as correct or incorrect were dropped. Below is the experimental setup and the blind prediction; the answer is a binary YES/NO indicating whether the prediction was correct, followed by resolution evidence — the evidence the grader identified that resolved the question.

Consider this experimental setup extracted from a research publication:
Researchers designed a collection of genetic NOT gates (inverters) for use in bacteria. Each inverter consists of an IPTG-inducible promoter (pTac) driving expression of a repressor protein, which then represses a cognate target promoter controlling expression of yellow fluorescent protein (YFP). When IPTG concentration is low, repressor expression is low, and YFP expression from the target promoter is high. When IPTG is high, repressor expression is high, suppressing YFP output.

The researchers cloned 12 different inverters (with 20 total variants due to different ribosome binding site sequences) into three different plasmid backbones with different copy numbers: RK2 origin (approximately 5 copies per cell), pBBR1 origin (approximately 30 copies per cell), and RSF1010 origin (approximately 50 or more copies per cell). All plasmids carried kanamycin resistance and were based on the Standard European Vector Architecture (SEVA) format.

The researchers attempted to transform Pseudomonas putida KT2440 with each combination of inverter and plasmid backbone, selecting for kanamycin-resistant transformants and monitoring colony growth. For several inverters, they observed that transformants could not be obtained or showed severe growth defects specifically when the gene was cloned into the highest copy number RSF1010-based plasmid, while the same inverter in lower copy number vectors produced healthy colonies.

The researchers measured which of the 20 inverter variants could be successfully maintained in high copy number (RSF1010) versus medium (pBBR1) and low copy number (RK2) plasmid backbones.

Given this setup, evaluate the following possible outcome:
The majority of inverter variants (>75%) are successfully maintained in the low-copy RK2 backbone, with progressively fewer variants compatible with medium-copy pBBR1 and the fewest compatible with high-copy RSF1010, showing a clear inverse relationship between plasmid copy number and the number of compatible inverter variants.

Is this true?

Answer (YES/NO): NO